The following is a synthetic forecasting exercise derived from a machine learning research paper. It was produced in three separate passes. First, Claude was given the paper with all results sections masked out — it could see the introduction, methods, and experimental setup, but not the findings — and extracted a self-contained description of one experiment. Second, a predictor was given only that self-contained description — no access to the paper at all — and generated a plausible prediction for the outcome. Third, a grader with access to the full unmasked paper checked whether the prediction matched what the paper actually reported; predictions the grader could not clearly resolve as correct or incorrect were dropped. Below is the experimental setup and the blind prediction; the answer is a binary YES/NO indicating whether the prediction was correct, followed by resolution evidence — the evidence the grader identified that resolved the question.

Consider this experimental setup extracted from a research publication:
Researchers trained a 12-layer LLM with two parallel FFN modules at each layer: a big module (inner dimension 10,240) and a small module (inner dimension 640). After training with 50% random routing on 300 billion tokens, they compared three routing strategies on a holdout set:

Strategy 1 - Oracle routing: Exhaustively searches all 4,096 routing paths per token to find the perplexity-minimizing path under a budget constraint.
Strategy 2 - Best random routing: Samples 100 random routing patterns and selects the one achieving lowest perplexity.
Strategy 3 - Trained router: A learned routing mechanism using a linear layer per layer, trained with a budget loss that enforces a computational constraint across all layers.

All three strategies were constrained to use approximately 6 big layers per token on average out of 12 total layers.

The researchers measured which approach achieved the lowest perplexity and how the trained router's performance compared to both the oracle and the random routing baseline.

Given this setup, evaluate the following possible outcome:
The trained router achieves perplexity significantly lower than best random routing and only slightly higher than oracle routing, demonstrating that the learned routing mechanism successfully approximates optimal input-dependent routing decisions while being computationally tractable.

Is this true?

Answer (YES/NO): NO